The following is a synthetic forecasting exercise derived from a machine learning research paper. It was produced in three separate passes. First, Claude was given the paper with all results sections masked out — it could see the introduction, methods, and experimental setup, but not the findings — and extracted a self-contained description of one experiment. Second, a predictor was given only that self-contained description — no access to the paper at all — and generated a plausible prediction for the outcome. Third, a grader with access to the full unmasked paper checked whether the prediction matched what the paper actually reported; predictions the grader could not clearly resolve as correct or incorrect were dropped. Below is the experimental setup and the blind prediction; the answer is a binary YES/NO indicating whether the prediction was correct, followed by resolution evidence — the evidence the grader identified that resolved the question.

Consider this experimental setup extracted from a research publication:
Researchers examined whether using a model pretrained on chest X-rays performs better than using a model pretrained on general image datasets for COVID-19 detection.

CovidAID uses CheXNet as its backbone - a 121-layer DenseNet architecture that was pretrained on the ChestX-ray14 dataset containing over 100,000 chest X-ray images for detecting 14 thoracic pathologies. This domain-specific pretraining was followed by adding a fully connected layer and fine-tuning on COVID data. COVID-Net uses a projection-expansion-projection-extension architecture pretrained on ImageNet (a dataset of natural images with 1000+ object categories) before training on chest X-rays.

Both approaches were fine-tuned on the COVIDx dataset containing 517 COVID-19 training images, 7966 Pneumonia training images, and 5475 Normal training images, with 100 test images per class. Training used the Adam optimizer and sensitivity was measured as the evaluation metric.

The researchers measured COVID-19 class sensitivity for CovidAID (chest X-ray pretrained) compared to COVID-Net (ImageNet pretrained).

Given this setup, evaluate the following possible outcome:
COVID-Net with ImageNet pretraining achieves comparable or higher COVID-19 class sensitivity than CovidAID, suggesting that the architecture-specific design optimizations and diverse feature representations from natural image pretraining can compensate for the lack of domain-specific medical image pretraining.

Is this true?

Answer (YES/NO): YES